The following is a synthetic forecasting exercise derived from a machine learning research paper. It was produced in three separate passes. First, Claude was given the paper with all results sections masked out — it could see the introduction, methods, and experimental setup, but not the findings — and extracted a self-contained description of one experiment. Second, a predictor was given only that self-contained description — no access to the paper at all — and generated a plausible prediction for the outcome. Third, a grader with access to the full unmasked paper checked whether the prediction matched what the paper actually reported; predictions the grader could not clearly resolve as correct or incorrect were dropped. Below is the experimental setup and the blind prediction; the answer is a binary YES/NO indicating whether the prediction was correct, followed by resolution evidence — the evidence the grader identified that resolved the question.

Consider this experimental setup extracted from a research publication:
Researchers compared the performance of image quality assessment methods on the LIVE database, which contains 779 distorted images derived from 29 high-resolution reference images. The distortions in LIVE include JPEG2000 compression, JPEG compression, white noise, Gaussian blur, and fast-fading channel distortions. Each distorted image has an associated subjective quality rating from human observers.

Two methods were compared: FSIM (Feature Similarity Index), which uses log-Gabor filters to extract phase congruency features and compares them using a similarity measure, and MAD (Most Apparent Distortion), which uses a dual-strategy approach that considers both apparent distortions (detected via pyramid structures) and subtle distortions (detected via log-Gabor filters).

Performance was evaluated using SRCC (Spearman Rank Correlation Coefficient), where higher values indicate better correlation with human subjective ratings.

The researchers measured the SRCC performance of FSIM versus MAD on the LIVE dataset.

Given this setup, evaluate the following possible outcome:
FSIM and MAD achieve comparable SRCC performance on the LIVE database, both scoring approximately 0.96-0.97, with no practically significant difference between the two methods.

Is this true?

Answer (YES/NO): YES